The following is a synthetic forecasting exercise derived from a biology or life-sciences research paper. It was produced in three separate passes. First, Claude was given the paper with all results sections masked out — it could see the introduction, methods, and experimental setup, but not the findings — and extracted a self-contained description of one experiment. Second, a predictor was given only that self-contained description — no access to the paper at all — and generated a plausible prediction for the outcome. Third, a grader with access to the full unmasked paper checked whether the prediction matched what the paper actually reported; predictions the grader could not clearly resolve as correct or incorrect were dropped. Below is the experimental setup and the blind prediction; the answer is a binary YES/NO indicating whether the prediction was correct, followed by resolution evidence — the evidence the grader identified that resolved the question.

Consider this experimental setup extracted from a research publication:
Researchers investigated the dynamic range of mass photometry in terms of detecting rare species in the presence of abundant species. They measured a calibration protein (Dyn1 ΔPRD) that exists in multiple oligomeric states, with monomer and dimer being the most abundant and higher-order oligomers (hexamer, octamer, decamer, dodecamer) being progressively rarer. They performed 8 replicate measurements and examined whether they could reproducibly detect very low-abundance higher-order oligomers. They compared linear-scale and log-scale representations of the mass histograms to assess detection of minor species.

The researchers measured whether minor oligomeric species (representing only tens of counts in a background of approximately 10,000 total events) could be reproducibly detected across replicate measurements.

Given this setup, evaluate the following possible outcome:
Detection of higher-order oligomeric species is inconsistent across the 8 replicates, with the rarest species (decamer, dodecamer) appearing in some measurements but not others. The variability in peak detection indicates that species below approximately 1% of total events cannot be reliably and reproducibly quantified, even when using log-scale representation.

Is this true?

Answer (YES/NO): NO